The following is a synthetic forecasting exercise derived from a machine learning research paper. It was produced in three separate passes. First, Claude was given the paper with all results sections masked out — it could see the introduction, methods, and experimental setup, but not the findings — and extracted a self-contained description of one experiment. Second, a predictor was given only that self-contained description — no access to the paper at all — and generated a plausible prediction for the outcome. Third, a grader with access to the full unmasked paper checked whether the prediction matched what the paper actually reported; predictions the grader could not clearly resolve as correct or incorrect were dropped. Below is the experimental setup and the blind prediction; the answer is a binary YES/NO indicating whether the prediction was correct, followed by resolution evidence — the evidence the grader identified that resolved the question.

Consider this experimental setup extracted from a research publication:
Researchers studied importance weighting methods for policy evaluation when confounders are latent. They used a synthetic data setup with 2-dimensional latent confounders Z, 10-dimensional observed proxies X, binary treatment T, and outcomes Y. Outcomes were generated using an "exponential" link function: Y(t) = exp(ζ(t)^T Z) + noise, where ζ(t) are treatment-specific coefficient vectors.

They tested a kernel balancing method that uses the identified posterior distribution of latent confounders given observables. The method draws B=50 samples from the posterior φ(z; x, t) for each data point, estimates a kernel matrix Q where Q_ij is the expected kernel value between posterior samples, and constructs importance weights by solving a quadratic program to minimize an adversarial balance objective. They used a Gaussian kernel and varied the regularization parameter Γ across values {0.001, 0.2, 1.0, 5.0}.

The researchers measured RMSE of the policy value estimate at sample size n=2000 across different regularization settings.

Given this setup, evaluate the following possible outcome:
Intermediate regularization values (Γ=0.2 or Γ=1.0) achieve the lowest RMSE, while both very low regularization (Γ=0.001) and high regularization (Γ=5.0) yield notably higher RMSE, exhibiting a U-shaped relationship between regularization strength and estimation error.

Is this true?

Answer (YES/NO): NO